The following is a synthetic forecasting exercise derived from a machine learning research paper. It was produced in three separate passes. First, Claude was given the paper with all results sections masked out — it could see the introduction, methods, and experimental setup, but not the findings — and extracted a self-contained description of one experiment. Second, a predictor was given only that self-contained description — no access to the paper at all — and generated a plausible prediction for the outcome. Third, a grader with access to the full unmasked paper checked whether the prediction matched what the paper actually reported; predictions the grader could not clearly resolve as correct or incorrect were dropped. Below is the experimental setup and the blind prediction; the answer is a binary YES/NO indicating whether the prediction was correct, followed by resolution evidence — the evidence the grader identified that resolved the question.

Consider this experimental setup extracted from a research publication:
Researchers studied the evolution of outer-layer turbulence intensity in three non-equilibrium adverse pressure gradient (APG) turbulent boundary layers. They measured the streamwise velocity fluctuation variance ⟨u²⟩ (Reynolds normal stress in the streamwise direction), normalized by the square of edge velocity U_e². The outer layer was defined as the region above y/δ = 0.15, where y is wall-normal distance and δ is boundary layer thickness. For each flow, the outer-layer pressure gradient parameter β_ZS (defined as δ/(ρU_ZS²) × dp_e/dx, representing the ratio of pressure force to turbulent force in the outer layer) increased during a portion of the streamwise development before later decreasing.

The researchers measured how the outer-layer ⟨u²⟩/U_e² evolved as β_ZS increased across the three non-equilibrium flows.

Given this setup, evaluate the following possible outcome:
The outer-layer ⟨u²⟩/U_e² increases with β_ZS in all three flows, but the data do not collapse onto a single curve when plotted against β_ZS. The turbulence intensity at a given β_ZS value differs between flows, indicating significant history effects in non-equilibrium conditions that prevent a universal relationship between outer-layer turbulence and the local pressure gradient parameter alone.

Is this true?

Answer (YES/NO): YES